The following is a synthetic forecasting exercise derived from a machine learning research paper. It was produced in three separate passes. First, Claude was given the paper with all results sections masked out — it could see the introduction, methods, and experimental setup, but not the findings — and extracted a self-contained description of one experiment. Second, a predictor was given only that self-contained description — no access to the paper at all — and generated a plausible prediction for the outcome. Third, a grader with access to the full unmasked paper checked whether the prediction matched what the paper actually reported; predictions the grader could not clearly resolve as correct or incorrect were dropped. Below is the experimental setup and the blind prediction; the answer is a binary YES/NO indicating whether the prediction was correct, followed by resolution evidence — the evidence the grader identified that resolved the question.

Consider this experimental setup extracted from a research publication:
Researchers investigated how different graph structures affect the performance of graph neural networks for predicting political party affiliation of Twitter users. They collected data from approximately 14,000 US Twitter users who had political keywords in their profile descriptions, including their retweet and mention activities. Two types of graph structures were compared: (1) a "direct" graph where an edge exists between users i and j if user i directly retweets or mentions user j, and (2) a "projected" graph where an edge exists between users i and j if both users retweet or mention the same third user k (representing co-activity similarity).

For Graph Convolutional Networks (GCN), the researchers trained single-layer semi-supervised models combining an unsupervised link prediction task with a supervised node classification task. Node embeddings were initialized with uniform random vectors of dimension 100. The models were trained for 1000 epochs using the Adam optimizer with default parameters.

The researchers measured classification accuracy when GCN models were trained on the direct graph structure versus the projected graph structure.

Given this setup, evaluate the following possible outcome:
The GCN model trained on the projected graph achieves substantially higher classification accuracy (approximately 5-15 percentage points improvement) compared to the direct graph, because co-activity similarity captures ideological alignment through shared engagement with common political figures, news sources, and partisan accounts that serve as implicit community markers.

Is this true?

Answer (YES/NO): YES